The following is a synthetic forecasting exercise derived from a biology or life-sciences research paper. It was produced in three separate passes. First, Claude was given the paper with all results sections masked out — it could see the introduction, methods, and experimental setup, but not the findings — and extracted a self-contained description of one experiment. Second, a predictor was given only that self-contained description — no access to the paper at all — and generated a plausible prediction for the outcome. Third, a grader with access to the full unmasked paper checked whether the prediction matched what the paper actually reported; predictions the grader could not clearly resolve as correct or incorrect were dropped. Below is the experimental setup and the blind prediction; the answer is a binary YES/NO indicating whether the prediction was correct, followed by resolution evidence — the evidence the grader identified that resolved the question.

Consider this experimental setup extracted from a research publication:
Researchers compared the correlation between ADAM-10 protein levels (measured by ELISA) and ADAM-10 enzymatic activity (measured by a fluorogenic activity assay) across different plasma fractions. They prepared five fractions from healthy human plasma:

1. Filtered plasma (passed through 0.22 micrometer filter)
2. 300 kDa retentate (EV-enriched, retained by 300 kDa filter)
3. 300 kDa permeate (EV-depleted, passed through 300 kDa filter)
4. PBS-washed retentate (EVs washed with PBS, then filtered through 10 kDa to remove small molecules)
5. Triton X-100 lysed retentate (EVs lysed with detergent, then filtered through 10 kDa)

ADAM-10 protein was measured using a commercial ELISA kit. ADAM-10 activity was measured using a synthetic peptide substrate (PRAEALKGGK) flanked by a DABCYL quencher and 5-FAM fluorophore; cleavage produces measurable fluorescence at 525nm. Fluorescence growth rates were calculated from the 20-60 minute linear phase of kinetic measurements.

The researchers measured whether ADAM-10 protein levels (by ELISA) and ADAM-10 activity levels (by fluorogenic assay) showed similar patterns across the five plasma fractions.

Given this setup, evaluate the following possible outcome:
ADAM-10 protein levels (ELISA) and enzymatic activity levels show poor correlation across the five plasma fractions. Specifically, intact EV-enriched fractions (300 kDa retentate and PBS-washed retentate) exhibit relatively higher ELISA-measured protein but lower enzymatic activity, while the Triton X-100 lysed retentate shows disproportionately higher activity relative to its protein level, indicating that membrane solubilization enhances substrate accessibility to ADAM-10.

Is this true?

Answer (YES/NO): NO